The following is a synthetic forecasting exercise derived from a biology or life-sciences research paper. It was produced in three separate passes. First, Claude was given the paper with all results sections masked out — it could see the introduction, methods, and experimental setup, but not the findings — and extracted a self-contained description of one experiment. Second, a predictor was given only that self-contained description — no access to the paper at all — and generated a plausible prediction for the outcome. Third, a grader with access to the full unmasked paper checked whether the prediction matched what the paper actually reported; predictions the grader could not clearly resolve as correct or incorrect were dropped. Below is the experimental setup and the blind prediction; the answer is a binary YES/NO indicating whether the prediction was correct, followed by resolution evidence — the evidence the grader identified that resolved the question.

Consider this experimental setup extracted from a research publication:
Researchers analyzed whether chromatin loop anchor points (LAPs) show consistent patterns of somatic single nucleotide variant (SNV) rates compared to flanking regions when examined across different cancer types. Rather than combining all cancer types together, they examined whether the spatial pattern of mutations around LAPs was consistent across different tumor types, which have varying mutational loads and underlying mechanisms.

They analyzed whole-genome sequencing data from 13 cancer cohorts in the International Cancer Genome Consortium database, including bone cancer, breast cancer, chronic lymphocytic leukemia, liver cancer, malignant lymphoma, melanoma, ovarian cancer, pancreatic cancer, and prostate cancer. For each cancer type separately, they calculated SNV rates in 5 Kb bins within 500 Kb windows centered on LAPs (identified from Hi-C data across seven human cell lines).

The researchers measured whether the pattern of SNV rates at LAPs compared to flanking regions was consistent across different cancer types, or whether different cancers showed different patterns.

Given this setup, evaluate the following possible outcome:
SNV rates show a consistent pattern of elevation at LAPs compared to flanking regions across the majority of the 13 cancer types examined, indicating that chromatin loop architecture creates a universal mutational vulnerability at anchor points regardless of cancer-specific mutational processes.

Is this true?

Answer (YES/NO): NO